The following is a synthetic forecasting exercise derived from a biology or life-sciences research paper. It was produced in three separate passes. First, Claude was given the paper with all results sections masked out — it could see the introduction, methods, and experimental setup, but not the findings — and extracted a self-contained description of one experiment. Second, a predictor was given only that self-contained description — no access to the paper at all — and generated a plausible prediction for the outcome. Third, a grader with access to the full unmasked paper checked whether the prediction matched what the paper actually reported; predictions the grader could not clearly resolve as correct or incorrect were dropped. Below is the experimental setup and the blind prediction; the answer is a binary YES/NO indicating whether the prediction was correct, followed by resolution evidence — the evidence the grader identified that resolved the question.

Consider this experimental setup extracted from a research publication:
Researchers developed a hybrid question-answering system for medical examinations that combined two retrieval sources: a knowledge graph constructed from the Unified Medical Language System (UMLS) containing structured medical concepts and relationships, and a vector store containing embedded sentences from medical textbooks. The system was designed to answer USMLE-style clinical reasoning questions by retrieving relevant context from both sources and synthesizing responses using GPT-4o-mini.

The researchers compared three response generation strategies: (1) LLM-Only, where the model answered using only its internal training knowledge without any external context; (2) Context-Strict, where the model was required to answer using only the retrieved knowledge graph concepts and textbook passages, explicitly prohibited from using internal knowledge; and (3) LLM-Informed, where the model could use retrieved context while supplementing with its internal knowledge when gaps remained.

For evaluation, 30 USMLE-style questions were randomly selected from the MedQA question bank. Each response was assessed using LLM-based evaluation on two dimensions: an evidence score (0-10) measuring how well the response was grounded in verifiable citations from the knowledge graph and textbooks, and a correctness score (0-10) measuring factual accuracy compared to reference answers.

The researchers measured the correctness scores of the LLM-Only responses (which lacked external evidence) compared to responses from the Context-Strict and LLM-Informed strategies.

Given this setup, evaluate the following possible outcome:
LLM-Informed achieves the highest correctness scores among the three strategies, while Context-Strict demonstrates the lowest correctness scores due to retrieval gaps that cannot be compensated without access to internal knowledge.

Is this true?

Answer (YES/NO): NO